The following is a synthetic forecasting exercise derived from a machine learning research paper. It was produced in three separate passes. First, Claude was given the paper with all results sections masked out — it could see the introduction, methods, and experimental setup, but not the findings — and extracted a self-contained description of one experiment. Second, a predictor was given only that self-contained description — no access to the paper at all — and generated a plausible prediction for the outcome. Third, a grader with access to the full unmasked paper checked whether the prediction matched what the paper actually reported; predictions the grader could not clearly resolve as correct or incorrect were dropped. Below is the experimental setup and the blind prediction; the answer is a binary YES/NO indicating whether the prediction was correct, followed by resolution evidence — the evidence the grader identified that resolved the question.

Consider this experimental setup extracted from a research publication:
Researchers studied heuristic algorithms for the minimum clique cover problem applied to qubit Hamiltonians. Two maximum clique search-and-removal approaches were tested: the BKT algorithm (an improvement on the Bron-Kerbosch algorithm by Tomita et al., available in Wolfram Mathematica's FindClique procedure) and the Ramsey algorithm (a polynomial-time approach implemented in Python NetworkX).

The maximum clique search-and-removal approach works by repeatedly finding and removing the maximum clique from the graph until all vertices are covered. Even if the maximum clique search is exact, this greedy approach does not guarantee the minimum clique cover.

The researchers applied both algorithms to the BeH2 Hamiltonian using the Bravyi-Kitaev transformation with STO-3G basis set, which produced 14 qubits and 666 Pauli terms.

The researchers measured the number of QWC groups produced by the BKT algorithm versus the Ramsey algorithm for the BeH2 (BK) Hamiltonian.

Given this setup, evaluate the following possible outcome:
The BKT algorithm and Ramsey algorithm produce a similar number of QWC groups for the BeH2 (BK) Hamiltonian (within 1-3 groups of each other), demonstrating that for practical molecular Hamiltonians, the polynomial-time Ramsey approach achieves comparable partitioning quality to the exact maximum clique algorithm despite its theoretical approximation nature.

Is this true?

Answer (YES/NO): NO